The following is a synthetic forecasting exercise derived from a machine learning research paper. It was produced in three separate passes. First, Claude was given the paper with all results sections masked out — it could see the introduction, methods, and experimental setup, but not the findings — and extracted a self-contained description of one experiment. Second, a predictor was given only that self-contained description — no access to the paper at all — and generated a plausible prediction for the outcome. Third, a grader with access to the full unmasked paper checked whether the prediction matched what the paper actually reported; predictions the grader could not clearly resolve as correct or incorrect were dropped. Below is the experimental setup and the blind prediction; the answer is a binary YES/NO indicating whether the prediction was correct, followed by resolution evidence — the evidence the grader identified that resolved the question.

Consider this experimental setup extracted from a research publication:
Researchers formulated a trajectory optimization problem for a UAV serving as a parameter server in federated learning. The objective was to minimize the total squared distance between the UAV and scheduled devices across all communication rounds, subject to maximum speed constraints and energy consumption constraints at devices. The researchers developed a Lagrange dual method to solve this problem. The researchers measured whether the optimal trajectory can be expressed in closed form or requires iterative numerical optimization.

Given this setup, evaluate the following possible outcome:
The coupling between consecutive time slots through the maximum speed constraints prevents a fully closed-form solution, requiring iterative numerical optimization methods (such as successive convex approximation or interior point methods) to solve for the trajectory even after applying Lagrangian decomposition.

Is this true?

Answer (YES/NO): NO